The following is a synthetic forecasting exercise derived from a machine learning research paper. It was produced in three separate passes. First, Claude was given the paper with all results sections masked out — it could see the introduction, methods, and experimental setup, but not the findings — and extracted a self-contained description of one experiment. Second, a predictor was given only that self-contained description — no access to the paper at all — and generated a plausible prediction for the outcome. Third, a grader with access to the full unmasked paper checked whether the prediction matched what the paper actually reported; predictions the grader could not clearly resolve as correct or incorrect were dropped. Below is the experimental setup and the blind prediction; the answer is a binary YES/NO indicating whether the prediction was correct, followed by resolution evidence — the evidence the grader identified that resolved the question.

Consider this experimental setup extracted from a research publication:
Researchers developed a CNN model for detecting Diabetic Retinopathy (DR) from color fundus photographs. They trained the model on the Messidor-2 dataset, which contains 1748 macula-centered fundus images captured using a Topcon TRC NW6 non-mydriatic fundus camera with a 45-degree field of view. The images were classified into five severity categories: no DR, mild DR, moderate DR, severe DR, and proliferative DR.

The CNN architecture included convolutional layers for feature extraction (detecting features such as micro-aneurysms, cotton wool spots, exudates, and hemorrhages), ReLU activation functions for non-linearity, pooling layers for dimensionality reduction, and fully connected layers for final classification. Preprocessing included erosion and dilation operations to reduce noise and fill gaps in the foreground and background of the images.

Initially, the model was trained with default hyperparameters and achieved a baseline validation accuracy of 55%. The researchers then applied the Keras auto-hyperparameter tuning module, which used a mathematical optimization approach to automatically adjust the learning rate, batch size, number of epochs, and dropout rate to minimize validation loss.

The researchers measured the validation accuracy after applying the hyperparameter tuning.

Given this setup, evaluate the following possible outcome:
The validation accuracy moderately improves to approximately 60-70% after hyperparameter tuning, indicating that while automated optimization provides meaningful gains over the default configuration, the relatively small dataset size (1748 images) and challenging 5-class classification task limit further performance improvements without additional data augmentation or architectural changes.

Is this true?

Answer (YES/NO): YES